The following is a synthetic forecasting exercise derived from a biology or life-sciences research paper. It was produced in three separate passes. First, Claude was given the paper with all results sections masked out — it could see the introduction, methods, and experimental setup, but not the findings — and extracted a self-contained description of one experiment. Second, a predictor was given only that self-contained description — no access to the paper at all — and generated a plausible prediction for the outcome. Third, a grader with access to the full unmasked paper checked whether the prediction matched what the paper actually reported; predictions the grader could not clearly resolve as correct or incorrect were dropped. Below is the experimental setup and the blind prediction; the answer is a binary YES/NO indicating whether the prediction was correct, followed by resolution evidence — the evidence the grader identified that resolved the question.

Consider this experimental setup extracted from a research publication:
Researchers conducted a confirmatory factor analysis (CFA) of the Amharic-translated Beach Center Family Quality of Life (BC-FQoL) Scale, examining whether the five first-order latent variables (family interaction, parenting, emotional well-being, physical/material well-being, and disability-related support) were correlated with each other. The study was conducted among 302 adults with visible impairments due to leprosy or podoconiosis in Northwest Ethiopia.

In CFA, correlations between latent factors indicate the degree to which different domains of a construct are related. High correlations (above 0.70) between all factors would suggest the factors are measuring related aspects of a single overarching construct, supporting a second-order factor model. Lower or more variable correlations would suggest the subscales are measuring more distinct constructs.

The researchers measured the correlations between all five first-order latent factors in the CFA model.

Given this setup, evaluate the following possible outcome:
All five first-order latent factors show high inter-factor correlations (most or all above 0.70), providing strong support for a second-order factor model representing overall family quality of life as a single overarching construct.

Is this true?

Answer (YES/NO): YES